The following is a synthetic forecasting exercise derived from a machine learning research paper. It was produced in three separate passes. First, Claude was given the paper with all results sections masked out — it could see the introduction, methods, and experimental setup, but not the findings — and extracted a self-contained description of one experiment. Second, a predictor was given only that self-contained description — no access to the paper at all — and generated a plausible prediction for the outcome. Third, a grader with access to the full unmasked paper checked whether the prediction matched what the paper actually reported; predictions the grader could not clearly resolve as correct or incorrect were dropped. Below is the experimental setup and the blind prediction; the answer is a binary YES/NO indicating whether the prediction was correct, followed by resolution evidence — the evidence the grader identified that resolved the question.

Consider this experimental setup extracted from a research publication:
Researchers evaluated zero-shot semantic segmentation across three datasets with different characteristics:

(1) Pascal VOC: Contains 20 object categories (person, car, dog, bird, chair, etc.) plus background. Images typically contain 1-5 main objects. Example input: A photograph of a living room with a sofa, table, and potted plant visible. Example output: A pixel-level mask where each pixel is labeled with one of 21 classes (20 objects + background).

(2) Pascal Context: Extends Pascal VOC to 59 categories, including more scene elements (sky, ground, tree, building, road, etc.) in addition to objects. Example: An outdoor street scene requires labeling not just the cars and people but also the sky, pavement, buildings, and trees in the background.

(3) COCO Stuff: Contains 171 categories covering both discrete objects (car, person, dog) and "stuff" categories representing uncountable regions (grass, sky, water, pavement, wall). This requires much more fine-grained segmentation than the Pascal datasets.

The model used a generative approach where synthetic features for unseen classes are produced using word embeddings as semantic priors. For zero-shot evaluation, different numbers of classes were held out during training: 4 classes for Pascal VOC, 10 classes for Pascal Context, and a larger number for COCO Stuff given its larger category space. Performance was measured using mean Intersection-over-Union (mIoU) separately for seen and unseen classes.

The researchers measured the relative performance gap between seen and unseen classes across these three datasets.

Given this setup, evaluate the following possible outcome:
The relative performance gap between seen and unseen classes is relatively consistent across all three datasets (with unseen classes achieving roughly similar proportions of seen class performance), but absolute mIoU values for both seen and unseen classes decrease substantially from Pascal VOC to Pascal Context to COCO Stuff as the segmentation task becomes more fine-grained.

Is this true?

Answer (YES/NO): NO